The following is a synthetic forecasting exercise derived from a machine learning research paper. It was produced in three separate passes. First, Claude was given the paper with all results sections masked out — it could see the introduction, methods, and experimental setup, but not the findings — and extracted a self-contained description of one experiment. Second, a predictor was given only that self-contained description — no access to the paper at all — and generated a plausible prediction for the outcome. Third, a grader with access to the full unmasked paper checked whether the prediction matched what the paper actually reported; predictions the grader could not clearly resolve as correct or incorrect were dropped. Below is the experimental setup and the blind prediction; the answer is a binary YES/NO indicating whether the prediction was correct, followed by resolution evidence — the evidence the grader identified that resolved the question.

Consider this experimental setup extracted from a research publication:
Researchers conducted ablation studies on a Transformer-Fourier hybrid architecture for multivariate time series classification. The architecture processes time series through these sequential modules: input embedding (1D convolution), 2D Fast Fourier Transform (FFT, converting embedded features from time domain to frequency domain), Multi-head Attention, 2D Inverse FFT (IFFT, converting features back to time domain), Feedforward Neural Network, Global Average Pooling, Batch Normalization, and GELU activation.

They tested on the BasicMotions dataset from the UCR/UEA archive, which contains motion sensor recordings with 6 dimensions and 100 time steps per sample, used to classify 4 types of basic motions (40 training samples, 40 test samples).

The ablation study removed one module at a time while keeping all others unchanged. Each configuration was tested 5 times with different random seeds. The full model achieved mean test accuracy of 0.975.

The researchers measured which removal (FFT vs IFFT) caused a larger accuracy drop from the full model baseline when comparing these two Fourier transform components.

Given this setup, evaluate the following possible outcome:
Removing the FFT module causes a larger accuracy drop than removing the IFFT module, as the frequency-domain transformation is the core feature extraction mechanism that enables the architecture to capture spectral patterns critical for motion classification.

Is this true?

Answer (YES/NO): YES